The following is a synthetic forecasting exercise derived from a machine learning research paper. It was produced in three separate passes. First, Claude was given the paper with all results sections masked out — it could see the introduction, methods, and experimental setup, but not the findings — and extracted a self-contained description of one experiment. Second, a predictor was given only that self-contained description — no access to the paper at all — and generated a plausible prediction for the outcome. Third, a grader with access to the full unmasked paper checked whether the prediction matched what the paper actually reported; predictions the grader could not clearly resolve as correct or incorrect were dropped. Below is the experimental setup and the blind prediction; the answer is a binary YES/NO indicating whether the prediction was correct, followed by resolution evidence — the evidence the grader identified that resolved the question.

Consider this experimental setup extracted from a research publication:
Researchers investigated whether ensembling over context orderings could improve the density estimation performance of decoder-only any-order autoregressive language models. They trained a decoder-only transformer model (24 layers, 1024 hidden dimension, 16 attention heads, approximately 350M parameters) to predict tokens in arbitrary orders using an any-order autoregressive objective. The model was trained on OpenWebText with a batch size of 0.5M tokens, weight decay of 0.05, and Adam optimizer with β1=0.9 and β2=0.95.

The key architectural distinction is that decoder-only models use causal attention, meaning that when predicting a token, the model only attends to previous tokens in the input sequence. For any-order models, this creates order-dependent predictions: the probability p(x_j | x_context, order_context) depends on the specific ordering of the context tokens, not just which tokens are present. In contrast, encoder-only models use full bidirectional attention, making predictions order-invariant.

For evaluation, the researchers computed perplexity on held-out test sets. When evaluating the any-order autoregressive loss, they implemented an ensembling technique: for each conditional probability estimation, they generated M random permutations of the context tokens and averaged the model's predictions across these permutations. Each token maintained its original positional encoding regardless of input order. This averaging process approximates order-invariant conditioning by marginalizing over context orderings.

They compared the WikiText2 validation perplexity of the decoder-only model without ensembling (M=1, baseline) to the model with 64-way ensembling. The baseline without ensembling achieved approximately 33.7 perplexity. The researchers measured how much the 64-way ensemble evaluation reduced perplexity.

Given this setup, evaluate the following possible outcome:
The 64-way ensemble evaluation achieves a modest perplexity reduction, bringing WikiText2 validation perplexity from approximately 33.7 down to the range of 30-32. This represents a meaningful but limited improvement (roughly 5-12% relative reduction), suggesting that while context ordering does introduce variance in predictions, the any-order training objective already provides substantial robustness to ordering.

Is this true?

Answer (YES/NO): YES